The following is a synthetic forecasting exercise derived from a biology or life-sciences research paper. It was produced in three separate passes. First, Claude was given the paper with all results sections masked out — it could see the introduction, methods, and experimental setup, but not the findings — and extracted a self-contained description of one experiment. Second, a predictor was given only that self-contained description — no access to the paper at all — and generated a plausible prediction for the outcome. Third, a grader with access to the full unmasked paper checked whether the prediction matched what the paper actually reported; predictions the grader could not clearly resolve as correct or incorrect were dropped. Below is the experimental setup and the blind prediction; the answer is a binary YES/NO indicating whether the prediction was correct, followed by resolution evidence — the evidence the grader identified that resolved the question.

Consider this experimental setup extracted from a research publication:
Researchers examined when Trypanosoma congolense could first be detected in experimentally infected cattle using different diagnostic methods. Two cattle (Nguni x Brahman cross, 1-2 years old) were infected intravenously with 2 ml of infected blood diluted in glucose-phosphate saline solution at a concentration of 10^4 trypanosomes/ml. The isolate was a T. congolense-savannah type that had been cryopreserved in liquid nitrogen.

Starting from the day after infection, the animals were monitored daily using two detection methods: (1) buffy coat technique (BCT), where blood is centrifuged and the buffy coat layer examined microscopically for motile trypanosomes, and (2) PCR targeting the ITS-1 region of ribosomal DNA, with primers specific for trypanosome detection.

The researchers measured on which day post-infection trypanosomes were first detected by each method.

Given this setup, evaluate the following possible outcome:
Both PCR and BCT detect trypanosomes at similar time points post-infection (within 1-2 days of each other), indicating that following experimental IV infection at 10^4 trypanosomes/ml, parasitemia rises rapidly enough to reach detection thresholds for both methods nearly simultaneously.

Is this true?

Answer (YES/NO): NO